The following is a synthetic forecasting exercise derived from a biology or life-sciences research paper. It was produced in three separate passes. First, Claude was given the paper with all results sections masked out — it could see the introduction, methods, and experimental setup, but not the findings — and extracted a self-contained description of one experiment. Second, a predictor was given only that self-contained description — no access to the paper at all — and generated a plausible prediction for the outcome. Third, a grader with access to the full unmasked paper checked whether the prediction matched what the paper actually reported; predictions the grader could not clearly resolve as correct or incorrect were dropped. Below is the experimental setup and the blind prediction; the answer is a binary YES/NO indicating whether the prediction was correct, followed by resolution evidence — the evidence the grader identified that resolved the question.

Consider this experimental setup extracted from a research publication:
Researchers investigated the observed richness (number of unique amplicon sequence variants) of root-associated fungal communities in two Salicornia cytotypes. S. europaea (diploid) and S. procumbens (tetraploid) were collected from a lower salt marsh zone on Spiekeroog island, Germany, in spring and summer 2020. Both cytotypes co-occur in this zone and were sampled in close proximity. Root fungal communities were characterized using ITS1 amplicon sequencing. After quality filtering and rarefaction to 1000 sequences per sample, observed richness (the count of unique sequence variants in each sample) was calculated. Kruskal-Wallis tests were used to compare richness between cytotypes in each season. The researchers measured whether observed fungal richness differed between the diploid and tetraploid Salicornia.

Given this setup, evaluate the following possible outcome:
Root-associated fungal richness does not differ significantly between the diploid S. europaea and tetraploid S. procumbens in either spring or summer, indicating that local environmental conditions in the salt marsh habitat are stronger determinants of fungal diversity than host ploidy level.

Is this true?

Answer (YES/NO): NO